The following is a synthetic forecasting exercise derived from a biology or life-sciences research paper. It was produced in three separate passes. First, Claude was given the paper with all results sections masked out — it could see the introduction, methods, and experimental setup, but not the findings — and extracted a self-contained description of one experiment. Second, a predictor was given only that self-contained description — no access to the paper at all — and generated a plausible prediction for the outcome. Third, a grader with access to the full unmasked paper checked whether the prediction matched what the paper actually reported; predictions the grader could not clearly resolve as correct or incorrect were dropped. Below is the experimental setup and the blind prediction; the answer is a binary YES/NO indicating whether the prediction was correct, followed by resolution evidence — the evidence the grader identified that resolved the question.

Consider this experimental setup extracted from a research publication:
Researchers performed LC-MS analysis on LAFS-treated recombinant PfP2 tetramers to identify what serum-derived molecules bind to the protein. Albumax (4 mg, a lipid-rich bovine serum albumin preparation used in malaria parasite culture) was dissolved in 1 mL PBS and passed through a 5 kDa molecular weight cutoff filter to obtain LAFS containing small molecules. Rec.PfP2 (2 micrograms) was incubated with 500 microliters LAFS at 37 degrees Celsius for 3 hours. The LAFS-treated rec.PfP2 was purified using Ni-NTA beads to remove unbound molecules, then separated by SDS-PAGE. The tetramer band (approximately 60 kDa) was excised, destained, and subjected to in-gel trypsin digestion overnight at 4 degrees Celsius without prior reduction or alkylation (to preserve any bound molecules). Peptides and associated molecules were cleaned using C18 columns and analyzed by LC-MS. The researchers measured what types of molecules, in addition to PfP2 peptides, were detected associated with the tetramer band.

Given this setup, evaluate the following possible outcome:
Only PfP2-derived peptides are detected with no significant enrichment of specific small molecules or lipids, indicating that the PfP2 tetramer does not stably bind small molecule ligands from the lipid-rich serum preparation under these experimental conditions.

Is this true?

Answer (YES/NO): NO